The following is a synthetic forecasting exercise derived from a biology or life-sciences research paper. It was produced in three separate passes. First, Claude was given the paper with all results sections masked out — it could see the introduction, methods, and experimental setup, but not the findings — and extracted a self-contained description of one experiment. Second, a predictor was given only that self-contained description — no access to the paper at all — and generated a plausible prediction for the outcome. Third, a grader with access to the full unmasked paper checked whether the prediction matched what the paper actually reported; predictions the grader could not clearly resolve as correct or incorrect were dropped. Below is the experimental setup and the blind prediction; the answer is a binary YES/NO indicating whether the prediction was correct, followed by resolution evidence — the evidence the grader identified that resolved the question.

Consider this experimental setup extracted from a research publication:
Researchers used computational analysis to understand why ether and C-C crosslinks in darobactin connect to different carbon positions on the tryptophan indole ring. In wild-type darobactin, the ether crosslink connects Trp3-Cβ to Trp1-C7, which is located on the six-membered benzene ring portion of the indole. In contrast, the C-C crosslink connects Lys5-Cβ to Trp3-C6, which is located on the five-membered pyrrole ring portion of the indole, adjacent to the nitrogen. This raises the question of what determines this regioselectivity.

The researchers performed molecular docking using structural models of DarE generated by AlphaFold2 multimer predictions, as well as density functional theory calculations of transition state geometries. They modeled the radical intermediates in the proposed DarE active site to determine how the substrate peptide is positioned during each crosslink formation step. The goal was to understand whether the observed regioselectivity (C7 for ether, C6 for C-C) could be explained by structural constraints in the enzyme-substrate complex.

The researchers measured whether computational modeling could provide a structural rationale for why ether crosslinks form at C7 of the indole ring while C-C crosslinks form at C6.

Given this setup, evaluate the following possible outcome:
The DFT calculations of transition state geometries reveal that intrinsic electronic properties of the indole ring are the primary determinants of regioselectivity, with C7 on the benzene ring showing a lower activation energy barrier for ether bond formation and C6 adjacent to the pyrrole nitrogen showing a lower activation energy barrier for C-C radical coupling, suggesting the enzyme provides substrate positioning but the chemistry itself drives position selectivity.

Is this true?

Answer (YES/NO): NO